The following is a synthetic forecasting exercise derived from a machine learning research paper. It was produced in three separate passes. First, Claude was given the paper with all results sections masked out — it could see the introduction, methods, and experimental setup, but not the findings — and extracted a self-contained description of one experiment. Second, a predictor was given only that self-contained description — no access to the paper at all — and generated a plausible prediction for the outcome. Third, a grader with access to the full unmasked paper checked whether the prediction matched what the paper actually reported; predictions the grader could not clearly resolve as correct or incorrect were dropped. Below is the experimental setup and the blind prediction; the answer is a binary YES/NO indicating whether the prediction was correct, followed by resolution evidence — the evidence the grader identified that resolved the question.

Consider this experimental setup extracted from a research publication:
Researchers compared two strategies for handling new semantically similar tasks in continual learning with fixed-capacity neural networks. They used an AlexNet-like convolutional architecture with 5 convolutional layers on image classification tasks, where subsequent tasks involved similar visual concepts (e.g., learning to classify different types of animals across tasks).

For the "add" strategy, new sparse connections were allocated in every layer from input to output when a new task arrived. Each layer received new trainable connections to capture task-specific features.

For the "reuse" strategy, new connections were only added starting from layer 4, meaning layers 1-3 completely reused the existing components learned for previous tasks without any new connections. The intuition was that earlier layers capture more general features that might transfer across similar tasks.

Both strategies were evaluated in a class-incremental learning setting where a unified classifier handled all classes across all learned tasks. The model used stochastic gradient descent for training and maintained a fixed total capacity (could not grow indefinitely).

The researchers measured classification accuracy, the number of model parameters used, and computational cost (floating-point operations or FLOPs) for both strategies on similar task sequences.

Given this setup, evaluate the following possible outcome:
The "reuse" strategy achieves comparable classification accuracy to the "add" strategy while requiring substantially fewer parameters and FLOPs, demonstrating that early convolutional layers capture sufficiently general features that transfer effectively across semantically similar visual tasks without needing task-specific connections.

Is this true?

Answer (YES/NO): YES